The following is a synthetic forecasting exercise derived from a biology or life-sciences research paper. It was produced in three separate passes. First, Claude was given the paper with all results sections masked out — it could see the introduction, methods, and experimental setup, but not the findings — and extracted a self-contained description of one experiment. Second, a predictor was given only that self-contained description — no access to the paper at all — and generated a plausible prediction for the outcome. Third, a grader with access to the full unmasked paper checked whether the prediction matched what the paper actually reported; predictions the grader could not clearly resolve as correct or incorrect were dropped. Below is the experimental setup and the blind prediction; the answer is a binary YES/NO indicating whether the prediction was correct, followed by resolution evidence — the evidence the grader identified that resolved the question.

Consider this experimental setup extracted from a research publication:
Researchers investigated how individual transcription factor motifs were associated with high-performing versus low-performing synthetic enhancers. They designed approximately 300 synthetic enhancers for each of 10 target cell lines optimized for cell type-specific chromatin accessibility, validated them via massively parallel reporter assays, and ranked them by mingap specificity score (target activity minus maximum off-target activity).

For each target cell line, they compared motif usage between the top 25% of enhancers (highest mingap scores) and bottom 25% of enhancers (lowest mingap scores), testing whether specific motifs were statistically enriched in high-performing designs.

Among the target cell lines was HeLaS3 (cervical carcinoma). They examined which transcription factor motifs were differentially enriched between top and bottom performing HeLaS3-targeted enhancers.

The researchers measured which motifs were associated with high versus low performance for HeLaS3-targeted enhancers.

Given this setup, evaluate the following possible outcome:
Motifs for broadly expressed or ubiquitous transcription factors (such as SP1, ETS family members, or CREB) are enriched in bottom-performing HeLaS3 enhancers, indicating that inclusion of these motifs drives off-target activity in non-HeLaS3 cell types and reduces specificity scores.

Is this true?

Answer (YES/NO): NO